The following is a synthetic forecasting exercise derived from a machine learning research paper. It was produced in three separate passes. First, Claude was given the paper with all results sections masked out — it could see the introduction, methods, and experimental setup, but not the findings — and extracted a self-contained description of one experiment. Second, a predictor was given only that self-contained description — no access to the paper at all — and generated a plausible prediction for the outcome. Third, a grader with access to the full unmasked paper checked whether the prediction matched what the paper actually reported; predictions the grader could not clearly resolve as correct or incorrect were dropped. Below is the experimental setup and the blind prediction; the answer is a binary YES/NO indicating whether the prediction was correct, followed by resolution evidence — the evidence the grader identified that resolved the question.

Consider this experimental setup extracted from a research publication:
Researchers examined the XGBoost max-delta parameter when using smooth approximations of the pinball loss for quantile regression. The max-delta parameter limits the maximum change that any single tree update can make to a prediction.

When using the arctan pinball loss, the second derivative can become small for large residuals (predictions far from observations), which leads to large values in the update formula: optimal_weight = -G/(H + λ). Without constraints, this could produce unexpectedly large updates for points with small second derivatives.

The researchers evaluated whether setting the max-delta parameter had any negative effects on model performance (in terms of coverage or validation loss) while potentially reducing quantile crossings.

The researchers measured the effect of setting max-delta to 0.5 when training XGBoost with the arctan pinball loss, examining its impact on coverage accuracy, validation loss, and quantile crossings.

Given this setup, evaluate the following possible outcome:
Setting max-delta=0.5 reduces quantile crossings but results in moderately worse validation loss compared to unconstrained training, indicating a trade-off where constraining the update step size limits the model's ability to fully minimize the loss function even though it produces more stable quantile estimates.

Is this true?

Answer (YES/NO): NO